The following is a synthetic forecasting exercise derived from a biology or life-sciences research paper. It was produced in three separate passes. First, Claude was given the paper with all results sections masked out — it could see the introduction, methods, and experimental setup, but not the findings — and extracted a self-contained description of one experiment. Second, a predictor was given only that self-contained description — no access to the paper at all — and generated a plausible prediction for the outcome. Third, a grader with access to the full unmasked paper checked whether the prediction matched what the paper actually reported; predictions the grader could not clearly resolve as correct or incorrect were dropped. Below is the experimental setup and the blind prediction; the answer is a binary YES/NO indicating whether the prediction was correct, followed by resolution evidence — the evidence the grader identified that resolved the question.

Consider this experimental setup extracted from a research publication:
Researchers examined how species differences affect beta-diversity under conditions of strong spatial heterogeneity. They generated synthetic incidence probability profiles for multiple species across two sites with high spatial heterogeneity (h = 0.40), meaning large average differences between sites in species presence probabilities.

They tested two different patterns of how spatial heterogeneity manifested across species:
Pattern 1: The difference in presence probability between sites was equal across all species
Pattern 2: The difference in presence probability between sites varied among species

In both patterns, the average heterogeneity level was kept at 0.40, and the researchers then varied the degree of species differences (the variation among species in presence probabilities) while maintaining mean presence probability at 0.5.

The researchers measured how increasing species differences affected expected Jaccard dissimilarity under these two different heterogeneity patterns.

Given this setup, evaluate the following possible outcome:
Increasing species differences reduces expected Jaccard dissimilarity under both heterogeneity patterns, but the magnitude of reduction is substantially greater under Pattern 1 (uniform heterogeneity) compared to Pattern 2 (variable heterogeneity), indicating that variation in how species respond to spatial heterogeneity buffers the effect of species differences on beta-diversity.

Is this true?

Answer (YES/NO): NO